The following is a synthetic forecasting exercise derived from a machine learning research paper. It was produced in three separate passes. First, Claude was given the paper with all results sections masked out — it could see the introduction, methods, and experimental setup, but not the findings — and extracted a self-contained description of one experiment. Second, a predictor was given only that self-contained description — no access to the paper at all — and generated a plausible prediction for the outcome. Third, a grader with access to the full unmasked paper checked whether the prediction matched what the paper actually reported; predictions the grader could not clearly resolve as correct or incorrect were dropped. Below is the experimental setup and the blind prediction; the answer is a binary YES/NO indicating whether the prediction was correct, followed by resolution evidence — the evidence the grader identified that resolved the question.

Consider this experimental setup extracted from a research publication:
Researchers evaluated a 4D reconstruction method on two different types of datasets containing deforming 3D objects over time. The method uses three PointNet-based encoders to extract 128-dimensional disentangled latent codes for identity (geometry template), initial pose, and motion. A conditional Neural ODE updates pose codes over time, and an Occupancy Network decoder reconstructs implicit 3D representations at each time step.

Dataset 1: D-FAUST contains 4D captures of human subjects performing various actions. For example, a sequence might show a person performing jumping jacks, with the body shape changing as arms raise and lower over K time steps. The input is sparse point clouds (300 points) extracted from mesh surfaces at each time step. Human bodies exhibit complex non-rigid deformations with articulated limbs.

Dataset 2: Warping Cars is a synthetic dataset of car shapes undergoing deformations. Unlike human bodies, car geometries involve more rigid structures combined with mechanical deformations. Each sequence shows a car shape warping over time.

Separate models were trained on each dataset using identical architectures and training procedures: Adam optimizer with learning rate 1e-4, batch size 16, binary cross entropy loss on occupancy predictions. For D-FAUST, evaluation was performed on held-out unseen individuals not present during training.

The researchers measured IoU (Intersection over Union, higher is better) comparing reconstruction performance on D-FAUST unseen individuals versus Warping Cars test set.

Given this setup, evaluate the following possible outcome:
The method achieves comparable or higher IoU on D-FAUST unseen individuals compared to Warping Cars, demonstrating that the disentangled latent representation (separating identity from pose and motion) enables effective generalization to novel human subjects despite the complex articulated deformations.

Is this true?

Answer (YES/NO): NO